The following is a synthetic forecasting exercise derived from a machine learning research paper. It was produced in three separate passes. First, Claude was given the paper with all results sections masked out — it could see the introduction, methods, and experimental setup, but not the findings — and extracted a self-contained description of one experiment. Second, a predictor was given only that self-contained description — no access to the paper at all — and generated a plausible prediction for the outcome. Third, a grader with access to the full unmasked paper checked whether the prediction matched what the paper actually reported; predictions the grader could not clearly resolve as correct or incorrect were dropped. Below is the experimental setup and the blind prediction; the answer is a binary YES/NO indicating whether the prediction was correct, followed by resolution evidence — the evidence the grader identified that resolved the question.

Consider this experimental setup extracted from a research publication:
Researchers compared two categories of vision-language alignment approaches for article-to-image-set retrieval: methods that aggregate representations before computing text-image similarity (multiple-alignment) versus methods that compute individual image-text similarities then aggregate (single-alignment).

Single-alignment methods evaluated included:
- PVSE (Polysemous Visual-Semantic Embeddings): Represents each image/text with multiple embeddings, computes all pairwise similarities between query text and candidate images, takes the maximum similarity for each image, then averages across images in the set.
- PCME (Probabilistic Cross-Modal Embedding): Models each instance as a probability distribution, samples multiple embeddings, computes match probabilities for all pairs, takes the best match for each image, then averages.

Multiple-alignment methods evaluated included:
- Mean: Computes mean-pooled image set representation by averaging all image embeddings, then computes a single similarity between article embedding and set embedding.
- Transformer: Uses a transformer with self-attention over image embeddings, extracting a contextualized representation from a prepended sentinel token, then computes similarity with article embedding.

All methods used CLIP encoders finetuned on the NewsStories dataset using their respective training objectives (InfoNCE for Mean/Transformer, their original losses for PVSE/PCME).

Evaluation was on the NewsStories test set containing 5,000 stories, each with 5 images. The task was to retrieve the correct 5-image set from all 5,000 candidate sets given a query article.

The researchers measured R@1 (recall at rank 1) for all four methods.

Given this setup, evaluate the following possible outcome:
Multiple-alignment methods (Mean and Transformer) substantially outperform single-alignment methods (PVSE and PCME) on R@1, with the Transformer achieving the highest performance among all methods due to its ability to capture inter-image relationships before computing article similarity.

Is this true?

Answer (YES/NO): NO